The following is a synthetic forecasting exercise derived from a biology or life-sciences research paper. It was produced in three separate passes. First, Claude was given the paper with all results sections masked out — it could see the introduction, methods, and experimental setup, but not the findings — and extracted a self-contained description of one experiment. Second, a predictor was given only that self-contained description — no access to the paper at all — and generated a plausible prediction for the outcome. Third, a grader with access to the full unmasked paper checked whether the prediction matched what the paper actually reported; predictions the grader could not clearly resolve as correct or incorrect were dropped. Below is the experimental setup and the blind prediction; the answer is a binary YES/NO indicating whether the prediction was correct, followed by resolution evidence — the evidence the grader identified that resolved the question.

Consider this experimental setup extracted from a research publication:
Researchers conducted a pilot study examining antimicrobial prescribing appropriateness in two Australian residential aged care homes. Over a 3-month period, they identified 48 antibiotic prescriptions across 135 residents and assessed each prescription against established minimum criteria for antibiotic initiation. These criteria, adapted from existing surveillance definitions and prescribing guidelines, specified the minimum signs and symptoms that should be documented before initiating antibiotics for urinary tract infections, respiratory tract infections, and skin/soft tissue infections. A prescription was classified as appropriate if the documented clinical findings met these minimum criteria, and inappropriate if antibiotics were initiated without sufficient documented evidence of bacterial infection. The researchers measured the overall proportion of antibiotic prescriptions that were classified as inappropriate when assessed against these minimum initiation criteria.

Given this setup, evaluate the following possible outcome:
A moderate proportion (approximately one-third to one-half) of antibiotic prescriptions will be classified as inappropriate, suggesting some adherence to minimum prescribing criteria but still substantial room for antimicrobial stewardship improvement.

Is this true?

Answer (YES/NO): YES